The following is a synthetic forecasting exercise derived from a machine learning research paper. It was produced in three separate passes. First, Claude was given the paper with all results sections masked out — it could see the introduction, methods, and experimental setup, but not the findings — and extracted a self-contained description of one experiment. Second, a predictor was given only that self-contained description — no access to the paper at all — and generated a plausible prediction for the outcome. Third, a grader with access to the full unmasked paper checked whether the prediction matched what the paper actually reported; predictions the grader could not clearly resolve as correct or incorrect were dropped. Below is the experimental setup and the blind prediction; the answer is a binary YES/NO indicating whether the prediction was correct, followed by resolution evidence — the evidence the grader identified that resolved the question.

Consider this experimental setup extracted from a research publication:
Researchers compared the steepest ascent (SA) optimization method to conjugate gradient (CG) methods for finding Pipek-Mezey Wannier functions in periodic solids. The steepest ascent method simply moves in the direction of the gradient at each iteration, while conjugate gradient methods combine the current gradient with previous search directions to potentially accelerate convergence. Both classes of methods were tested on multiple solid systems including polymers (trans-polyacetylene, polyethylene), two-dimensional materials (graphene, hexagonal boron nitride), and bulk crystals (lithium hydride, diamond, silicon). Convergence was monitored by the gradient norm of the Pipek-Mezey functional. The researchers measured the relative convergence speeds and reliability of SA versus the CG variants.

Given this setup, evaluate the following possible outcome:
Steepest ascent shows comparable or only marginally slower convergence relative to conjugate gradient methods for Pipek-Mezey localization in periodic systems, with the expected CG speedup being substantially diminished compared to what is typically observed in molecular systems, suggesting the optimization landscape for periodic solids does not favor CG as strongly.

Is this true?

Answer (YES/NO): NO